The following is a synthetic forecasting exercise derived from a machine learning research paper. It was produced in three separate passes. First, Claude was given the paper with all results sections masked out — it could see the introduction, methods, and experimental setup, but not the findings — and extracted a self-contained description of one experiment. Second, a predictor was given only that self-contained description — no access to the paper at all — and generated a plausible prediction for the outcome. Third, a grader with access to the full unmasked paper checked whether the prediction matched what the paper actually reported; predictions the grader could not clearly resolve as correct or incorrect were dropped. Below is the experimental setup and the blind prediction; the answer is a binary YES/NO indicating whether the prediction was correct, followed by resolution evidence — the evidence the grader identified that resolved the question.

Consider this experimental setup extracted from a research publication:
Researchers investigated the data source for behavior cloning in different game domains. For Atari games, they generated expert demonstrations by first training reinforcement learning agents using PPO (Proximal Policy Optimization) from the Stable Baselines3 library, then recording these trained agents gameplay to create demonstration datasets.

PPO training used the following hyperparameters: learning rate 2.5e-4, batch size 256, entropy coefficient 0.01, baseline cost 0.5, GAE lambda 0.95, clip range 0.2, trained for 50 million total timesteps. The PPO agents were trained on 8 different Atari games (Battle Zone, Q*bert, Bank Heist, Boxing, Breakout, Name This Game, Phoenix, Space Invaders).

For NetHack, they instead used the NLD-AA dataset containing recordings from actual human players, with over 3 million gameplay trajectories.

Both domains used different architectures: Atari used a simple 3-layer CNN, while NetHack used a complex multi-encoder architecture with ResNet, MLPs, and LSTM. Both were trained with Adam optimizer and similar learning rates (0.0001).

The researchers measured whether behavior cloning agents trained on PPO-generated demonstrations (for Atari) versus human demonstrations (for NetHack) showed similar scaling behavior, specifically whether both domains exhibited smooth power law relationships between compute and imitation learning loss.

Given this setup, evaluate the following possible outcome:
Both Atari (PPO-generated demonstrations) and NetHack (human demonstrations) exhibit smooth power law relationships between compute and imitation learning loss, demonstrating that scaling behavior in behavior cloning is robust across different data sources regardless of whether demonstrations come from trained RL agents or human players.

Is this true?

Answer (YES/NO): NO